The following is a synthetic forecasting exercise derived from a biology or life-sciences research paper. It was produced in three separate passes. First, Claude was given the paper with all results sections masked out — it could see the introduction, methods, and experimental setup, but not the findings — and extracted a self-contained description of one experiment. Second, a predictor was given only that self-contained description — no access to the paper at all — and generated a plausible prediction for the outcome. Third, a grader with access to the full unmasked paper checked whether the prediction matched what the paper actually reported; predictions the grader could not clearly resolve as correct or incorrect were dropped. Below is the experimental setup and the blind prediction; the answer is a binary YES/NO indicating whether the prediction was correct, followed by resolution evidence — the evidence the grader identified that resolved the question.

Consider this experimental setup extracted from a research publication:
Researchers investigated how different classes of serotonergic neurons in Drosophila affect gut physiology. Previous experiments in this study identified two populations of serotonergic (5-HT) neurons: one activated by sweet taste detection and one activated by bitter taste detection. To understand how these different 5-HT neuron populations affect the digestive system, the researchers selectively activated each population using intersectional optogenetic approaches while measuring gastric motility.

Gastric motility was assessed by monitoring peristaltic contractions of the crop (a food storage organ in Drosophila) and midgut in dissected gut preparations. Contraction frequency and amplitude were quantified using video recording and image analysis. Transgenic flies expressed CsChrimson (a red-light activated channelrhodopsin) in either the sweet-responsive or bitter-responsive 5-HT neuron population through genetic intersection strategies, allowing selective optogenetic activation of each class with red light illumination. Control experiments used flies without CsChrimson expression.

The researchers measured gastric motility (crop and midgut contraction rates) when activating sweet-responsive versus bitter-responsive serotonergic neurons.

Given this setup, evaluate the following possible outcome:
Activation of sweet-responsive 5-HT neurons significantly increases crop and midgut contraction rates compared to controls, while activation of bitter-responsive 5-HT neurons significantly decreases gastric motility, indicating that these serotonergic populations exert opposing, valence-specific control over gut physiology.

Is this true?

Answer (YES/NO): NO